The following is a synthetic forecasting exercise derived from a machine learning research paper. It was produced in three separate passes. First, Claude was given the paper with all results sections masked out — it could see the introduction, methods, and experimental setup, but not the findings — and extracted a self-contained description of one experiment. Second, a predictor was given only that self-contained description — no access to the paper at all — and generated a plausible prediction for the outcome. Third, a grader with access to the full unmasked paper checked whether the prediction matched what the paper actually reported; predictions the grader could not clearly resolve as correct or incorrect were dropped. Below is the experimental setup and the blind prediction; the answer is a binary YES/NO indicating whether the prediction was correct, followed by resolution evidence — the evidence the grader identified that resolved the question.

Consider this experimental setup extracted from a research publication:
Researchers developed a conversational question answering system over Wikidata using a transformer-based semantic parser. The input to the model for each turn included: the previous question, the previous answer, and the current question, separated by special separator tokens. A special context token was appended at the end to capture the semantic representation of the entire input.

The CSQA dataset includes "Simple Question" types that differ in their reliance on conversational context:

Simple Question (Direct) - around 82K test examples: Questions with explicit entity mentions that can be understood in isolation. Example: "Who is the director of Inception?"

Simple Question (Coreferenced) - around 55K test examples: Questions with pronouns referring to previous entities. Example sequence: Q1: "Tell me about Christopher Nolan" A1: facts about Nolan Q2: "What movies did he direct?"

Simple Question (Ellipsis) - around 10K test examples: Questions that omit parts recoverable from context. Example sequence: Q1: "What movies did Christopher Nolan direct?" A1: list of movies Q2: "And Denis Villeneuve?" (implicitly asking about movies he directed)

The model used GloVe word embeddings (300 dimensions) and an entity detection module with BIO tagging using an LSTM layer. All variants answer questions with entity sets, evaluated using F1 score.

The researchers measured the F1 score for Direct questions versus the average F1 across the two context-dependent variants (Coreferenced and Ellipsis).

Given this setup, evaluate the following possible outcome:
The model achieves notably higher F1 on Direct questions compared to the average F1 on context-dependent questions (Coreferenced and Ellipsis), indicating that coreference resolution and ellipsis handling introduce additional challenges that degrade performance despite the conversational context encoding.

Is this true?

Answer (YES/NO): YES